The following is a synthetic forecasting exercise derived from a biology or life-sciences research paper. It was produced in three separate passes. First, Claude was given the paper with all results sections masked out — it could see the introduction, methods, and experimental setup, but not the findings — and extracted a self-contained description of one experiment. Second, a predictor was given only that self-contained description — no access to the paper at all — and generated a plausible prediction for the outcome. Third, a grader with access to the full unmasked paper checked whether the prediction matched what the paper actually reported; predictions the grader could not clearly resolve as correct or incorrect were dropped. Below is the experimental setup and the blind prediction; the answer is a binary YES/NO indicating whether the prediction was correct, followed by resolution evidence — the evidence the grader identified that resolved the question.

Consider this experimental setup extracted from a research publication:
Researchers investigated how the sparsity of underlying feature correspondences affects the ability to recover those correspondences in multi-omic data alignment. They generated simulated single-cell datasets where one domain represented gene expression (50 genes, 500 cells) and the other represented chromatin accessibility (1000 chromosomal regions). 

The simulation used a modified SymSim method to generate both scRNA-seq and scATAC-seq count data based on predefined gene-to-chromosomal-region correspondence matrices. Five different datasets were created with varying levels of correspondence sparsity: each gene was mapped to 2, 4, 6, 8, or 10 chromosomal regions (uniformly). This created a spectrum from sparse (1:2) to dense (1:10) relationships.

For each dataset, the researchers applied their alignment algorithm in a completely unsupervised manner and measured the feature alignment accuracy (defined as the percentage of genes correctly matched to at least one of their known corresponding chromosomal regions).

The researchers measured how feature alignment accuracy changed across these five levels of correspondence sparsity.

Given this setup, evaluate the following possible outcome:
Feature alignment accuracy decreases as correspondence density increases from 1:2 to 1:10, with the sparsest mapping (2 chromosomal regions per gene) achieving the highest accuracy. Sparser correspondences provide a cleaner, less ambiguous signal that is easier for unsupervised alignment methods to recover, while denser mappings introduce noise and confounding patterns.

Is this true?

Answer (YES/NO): YES